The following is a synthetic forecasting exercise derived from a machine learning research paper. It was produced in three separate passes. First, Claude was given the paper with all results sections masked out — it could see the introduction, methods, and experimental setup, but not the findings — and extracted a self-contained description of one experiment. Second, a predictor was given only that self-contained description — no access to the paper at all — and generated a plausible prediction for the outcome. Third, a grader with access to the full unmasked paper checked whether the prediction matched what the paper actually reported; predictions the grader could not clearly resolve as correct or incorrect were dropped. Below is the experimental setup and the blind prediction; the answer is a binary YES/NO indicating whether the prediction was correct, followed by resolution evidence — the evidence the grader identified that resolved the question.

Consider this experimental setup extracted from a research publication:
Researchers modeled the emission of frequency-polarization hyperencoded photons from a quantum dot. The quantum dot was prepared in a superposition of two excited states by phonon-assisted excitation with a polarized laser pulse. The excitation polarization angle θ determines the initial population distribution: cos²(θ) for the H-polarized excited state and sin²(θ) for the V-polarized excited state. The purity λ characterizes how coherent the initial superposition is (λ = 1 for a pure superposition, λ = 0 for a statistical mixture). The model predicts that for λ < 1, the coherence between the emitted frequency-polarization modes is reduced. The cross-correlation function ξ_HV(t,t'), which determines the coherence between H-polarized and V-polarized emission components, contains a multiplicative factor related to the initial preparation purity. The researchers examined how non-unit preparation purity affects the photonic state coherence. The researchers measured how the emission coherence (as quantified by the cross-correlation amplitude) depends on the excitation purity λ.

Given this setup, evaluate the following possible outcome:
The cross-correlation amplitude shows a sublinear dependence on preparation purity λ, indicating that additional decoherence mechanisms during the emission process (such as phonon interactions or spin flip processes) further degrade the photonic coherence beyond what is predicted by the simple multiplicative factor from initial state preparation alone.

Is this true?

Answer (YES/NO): NO